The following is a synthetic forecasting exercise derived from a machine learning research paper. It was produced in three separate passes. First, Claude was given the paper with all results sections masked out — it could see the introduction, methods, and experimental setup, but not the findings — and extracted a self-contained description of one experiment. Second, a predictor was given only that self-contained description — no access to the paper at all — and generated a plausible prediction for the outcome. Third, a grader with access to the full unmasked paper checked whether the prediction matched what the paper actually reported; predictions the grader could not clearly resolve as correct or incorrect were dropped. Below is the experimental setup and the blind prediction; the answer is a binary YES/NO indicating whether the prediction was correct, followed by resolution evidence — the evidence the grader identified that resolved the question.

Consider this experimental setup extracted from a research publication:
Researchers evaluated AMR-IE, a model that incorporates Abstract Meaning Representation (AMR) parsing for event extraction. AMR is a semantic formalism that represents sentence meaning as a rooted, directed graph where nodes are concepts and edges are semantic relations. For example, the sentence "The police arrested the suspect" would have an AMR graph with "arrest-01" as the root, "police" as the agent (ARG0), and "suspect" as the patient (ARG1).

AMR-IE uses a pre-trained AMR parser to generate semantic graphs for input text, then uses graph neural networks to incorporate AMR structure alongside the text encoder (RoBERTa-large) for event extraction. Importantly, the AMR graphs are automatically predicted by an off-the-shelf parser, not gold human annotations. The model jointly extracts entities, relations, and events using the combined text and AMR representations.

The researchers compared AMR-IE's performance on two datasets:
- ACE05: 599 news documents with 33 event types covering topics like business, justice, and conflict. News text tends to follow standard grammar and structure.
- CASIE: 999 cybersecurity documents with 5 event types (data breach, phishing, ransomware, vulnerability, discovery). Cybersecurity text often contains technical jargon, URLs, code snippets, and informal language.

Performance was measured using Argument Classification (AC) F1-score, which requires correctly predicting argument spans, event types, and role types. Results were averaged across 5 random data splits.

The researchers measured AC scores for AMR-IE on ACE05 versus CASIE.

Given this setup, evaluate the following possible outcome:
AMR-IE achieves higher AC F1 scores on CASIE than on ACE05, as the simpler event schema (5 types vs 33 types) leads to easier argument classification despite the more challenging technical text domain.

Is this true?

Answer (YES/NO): NO